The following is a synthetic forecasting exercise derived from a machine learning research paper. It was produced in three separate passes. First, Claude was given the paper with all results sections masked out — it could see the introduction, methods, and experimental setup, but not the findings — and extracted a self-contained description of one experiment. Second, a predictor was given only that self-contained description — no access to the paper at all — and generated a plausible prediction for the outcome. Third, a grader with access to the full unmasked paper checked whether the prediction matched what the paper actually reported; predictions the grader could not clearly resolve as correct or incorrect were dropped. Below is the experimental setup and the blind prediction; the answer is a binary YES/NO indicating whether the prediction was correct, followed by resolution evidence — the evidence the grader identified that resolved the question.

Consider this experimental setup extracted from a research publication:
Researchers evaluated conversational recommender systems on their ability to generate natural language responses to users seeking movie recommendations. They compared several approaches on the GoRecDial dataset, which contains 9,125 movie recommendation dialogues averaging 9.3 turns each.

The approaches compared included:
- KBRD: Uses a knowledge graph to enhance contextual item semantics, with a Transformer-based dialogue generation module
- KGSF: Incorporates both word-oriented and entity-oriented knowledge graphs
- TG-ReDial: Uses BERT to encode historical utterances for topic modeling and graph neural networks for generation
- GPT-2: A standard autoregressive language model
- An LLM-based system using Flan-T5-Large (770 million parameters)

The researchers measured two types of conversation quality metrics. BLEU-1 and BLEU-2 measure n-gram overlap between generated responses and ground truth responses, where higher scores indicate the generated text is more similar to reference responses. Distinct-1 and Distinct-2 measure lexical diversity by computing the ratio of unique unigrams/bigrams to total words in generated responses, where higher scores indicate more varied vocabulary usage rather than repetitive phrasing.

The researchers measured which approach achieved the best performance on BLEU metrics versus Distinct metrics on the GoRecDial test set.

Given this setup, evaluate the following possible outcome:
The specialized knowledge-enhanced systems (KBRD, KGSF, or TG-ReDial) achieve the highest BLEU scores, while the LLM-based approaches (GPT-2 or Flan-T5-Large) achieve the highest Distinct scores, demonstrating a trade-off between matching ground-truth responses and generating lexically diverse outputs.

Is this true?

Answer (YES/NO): YES